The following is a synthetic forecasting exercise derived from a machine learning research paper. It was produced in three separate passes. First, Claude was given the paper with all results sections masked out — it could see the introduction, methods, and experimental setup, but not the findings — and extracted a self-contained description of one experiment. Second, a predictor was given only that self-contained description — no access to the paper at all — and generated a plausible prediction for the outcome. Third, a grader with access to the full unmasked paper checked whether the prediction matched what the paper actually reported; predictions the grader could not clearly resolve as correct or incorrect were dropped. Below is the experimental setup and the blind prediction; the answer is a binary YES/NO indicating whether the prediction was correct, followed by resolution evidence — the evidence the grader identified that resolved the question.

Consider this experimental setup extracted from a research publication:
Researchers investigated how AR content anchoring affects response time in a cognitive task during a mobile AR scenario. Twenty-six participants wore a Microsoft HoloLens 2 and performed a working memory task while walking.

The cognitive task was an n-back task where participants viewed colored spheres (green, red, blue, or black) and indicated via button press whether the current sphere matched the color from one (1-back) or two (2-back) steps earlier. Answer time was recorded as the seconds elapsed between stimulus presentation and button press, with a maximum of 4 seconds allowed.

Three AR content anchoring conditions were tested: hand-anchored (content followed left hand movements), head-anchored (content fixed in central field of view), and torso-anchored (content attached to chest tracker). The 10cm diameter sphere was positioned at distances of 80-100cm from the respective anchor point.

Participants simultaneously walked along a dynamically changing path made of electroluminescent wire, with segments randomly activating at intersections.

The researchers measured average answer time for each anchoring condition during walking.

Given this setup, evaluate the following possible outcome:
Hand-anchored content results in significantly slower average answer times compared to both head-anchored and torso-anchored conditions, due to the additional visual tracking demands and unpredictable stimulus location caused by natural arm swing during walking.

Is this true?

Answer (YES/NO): NO